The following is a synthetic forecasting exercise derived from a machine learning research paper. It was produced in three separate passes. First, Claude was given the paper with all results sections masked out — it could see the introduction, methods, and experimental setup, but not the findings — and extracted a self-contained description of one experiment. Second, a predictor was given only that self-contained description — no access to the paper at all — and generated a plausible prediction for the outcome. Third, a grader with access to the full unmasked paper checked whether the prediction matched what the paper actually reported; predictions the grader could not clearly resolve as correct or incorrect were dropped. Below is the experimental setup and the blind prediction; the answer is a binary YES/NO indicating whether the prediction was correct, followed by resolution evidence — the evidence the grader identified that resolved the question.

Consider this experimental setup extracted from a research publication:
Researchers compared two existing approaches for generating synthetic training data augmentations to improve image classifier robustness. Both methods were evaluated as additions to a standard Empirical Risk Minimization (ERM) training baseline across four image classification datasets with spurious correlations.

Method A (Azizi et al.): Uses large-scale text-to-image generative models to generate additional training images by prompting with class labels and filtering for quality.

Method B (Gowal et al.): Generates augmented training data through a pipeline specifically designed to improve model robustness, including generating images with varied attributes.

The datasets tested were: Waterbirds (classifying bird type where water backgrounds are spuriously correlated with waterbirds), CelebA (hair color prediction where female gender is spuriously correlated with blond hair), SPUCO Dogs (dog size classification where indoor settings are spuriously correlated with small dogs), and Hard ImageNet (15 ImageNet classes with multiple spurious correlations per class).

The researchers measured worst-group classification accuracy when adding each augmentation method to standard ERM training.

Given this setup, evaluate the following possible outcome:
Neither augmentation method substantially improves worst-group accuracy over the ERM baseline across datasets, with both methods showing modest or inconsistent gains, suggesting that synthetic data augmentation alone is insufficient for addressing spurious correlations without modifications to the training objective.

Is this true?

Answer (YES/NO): NO